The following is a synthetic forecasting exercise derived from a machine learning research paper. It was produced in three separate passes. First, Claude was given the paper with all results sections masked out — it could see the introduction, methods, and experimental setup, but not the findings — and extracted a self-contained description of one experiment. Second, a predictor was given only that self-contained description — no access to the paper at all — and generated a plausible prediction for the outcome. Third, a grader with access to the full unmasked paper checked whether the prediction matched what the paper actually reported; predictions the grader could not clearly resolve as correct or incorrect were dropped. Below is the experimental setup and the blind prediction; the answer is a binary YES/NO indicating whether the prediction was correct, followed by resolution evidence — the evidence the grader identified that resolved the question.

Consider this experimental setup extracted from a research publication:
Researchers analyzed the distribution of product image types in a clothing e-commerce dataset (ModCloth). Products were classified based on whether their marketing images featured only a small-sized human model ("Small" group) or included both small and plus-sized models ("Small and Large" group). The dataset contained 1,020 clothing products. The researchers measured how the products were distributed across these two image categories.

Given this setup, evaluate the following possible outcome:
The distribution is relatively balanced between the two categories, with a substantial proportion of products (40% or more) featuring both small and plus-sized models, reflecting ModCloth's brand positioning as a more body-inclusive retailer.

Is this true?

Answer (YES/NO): NO